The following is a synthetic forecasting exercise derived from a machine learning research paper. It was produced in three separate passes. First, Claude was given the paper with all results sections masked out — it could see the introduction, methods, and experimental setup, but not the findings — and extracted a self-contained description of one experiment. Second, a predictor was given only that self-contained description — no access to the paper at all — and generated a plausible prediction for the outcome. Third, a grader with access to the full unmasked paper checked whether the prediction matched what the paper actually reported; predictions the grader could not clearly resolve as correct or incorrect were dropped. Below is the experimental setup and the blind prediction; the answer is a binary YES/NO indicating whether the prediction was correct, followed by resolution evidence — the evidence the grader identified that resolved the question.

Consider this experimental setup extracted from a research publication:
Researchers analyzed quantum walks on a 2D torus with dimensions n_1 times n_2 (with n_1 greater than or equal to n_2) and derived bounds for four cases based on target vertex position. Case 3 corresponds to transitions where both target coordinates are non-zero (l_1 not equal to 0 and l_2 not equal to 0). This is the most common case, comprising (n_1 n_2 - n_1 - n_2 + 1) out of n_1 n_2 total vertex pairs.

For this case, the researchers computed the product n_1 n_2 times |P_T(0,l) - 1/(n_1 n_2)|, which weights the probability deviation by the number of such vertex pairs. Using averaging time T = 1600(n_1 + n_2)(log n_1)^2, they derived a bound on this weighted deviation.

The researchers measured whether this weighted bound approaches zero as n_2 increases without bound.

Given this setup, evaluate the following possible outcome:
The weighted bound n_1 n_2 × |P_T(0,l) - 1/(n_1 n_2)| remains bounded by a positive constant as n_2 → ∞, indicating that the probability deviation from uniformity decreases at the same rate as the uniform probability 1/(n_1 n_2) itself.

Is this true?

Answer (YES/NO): YES